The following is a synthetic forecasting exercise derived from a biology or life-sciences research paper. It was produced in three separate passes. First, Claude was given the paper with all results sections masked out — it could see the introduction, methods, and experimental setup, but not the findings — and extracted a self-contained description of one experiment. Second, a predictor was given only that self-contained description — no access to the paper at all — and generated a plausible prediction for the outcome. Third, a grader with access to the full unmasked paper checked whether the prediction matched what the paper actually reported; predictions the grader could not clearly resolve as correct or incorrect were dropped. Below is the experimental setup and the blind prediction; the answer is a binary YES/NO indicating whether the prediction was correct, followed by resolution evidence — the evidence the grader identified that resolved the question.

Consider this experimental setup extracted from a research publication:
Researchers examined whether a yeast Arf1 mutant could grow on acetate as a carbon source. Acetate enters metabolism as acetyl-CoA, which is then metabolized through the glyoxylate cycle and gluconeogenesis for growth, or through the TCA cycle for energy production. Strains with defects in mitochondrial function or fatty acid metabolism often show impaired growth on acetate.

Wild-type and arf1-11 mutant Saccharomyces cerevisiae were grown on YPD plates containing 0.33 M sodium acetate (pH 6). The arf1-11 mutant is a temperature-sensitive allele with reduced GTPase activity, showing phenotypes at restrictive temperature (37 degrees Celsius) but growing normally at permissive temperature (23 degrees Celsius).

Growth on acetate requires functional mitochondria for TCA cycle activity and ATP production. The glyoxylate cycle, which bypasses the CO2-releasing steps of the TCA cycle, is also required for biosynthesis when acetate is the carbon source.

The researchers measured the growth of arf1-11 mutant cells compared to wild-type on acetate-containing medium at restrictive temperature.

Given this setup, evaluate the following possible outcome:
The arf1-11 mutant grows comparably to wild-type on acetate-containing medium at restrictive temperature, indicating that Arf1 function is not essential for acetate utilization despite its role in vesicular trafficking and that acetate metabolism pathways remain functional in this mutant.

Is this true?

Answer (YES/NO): NO